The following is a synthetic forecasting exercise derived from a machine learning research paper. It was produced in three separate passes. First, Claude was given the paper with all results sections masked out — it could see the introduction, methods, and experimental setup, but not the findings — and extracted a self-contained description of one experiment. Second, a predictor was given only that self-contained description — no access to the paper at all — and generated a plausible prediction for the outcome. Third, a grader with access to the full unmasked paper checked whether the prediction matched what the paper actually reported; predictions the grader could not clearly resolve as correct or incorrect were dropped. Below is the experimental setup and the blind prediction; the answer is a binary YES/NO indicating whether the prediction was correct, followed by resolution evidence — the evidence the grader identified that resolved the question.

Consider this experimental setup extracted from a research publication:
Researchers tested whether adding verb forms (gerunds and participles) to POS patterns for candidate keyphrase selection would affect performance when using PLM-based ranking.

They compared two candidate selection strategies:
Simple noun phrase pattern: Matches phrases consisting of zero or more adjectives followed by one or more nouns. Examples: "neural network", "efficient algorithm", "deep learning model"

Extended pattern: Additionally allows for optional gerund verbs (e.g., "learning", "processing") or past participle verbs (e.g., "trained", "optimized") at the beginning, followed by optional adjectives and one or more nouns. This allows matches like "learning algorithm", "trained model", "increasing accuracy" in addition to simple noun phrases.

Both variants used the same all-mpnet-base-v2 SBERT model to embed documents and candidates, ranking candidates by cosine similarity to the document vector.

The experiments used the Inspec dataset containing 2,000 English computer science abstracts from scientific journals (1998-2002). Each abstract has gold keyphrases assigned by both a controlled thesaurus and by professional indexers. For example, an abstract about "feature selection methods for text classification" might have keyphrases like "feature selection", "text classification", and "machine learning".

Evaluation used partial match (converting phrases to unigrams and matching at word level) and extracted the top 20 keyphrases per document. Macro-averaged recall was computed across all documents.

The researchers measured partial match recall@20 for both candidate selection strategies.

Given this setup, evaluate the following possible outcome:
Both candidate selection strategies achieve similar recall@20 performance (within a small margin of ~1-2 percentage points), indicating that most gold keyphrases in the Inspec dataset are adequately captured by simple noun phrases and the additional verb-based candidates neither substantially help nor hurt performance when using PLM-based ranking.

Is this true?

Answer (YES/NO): YES